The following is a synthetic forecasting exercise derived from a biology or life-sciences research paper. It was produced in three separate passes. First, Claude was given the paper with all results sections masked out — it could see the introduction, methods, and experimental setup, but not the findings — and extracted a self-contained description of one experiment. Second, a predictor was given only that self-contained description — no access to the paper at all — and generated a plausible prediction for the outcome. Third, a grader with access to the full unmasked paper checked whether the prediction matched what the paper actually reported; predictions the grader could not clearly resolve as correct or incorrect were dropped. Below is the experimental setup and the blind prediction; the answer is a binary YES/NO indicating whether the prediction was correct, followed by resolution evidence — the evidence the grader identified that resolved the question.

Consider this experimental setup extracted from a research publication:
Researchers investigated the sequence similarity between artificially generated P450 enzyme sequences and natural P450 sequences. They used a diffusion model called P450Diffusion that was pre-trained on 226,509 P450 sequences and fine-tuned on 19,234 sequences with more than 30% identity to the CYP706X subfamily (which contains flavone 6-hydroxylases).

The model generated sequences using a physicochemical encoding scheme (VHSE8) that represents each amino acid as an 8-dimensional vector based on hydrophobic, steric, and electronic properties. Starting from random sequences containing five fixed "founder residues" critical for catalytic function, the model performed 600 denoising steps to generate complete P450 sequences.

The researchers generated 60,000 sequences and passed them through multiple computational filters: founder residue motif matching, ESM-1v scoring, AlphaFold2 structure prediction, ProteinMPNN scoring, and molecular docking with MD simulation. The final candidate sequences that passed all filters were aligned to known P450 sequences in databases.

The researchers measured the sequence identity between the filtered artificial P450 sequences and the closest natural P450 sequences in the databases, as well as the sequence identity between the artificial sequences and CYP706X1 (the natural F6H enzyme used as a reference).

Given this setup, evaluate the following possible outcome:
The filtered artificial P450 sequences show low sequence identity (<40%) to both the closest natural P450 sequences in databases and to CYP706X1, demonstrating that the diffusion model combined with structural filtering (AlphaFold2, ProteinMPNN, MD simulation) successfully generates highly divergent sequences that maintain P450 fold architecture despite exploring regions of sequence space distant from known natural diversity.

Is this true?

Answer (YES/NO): NO